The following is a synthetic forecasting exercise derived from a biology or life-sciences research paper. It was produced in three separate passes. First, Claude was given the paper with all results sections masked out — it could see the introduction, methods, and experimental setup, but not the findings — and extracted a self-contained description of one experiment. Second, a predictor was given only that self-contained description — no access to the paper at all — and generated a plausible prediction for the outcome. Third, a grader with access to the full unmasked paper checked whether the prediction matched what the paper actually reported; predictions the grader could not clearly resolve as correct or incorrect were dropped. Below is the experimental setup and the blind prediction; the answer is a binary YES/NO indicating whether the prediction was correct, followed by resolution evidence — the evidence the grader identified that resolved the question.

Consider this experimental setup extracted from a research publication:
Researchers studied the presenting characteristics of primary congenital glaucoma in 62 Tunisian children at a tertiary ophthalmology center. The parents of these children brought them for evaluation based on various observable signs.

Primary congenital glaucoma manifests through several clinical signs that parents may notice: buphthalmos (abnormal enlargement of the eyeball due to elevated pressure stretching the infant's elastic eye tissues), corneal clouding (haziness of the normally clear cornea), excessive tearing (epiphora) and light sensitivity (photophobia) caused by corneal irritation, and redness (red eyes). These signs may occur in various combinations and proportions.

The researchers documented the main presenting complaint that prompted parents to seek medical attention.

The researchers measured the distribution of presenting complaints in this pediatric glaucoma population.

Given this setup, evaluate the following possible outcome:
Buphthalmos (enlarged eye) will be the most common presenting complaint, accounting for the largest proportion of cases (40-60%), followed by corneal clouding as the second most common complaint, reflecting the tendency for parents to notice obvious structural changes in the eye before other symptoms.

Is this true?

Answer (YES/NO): NO